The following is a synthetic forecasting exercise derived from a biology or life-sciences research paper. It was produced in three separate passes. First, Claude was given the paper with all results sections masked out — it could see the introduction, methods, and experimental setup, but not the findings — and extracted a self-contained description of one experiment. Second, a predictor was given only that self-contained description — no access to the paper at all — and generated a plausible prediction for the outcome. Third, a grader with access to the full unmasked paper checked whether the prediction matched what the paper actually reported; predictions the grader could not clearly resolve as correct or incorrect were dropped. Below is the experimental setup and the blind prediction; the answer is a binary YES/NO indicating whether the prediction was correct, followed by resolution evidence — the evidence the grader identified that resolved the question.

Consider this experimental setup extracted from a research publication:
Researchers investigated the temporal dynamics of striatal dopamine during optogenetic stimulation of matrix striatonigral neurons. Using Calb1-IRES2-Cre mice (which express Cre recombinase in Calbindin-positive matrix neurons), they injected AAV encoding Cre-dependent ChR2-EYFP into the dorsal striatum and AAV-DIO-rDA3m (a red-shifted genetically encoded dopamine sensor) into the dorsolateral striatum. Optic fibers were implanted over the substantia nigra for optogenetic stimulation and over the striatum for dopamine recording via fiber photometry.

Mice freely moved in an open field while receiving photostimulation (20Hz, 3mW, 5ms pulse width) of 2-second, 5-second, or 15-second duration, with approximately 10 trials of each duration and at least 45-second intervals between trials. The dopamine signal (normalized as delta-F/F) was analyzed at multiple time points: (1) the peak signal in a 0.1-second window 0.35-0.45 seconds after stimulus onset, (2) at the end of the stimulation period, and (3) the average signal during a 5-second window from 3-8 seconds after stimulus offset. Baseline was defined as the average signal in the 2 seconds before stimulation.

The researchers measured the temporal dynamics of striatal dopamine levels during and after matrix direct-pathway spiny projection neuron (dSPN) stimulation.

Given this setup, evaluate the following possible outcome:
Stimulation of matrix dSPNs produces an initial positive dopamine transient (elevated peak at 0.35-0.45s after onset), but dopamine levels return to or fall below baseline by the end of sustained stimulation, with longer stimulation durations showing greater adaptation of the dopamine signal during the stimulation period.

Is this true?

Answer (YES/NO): NO